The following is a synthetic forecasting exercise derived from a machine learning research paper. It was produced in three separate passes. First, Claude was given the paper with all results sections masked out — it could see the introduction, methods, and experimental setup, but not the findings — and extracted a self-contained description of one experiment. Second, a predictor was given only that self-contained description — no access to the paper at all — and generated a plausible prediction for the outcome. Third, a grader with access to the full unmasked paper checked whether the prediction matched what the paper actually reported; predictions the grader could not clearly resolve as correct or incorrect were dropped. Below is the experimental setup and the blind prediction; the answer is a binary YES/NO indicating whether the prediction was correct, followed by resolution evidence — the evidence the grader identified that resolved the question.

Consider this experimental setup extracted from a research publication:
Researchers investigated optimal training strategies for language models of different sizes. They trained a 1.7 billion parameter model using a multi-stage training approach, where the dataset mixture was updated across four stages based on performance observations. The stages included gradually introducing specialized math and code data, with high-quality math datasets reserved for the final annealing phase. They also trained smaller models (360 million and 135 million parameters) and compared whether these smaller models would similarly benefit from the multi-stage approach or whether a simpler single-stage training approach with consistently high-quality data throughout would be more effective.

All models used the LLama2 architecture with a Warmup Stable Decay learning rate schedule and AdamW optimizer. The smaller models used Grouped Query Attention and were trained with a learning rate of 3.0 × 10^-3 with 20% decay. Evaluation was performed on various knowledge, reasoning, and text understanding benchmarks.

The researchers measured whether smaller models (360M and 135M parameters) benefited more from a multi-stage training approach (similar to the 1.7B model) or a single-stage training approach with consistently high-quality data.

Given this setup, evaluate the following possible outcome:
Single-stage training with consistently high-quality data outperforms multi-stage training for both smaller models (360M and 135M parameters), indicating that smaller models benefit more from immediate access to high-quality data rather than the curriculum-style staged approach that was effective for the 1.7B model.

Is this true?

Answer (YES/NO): YES